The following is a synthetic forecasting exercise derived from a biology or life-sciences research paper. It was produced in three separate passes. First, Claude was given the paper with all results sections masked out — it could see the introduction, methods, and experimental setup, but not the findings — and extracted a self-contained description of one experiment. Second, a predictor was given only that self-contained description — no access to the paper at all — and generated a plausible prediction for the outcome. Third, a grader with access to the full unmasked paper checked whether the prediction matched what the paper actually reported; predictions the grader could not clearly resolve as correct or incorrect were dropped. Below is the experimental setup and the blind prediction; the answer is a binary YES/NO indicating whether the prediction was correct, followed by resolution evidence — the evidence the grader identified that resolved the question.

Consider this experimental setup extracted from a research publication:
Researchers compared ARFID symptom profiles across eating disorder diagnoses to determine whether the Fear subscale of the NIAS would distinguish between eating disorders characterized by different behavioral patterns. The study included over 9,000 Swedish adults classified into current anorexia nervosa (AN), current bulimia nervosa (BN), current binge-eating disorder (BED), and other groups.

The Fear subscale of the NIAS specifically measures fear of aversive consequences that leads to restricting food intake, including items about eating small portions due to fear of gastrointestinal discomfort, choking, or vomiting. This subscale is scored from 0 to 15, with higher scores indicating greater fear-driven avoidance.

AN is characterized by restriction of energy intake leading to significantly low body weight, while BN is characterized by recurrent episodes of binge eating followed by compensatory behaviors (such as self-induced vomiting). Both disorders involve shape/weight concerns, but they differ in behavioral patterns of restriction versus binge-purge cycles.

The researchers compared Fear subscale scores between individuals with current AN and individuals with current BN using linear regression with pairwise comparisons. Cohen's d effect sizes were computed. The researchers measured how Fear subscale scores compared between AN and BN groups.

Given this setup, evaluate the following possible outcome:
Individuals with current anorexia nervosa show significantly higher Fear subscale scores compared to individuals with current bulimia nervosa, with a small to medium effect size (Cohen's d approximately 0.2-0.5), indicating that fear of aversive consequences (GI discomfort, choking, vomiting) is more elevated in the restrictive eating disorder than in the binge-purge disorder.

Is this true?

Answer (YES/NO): YES